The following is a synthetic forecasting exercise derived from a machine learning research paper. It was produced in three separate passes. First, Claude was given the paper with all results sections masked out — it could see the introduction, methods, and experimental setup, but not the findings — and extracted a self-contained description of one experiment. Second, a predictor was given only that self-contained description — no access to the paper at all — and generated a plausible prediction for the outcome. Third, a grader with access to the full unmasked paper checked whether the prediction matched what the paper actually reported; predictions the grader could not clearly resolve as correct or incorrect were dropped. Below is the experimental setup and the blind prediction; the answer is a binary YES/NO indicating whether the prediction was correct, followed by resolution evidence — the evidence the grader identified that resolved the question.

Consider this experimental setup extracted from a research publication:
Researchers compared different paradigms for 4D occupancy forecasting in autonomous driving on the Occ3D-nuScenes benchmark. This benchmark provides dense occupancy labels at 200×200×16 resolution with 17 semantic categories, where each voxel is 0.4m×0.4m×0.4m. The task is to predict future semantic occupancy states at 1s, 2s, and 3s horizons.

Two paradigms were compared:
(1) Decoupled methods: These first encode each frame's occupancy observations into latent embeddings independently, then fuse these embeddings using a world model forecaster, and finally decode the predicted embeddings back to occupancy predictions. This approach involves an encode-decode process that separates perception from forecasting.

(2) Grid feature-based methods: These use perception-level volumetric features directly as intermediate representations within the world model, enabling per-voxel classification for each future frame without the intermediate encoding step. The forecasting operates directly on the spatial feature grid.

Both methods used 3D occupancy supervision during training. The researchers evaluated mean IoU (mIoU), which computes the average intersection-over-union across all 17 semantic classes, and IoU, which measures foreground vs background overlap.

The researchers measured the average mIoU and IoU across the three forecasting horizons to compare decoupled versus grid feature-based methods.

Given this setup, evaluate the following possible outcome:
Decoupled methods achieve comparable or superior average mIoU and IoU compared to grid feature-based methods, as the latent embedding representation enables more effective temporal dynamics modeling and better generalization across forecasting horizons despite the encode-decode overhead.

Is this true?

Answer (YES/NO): NO